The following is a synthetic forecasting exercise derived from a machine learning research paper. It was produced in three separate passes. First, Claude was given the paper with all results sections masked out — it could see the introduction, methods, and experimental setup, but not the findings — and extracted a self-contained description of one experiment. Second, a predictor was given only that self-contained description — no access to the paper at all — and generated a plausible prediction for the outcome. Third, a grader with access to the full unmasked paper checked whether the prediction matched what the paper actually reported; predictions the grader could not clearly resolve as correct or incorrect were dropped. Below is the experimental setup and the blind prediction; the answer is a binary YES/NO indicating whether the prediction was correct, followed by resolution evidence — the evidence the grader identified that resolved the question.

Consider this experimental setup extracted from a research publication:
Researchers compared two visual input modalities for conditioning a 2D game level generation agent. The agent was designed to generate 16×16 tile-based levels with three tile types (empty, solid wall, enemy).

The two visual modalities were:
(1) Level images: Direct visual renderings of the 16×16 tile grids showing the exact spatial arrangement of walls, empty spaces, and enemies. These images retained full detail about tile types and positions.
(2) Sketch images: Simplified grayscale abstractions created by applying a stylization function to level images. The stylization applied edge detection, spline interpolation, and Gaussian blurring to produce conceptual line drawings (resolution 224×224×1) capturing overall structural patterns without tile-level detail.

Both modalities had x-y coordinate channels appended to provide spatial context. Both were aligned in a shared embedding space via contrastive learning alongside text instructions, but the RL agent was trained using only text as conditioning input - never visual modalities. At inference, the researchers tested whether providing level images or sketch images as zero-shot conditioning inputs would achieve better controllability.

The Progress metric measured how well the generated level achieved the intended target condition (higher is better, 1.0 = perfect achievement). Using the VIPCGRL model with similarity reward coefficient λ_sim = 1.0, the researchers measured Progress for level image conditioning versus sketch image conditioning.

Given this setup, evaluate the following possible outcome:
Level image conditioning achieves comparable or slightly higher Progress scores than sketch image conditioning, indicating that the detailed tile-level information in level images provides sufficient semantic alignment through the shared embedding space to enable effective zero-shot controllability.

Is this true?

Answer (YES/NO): NO